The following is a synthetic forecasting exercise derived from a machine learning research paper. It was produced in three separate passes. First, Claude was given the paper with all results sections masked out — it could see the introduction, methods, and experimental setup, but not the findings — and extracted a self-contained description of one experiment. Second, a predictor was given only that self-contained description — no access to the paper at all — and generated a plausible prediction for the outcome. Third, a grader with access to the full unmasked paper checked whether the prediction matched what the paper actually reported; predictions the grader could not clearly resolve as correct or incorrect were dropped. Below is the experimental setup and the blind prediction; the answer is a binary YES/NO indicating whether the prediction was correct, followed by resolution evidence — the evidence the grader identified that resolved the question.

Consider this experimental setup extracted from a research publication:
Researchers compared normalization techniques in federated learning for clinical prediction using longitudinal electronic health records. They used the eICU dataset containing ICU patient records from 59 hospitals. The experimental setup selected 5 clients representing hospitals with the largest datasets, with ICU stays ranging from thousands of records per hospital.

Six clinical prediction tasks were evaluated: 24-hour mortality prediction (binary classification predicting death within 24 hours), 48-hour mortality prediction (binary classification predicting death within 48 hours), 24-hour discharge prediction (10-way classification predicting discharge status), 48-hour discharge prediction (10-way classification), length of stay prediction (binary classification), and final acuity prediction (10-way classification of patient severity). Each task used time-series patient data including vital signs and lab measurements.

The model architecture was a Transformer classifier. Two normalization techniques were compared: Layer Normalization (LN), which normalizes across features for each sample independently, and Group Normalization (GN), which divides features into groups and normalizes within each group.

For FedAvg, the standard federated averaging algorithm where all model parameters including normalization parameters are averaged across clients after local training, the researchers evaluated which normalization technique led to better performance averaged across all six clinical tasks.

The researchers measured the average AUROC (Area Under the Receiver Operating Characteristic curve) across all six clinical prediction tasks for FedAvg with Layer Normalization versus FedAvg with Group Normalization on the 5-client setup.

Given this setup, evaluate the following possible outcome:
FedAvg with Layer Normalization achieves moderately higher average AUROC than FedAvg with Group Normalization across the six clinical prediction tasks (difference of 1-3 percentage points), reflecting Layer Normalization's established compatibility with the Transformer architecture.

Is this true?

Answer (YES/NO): NO